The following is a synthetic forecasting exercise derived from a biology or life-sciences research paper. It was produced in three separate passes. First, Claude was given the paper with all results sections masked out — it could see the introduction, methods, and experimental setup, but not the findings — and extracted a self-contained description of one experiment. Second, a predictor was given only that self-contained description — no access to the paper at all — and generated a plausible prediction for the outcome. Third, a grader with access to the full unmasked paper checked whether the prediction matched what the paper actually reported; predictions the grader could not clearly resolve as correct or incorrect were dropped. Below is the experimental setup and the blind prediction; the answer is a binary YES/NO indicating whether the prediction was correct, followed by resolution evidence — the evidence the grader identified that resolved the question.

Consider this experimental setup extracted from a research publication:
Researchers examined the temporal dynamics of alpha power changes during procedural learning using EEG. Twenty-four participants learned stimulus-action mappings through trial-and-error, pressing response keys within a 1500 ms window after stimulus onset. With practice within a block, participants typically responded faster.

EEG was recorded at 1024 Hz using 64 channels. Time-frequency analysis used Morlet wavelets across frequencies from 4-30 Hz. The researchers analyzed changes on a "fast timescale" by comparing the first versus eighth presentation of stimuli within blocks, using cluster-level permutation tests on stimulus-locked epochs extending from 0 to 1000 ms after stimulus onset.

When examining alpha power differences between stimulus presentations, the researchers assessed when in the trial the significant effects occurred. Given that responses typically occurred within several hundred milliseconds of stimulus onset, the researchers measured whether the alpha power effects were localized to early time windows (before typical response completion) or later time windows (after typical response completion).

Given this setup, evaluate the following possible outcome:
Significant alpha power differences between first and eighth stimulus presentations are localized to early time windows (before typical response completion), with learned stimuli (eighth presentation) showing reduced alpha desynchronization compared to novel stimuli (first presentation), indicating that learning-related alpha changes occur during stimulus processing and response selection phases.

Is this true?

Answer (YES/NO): NO